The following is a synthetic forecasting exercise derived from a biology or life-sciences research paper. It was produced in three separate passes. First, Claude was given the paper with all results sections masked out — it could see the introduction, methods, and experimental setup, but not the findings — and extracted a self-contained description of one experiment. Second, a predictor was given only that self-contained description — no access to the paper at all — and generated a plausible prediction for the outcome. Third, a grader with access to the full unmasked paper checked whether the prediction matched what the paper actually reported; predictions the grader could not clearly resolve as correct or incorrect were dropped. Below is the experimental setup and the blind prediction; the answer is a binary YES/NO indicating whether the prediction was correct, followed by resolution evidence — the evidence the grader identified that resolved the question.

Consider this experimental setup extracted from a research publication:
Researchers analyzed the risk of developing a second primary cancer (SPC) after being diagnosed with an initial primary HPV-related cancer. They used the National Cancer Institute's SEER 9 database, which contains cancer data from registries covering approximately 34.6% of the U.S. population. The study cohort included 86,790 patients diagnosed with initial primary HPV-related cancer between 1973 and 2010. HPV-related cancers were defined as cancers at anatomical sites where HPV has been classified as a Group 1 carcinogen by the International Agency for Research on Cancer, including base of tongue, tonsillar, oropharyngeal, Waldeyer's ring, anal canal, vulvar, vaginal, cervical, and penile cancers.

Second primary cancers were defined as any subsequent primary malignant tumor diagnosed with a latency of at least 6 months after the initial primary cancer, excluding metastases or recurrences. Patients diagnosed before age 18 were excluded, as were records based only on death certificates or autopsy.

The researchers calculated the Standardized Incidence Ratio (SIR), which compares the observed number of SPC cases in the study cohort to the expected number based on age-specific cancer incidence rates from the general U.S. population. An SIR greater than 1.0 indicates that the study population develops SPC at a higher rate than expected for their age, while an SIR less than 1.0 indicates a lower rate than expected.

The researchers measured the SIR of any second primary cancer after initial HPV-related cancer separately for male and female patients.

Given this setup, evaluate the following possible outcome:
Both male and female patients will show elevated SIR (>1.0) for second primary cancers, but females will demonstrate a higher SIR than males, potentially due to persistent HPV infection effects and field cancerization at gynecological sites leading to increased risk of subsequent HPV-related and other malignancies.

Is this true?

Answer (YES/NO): NO